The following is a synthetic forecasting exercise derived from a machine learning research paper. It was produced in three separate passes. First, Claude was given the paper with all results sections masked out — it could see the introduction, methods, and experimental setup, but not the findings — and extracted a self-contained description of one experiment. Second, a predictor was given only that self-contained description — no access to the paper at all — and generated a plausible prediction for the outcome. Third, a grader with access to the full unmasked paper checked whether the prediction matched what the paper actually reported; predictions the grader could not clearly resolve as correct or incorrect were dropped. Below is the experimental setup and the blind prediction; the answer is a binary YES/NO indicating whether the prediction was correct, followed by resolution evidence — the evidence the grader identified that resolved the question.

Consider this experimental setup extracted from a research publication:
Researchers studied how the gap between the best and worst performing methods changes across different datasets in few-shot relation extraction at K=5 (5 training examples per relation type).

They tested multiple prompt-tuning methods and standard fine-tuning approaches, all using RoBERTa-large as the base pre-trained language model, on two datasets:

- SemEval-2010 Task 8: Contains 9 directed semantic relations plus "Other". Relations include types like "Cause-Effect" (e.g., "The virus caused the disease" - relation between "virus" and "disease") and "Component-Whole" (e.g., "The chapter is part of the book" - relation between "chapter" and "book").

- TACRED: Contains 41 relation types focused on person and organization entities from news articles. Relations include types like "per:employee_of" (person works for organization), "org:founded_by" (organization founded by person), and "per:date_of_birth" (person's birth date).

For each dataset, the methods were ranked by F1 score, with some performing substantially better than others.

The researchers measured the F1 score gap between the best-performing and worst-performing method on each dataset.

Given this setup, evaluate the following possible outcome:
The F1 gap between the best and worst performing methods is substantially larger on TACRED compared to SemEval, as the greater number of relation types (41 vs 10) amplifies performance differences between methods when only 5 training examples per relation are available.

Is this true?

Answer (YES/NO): NO